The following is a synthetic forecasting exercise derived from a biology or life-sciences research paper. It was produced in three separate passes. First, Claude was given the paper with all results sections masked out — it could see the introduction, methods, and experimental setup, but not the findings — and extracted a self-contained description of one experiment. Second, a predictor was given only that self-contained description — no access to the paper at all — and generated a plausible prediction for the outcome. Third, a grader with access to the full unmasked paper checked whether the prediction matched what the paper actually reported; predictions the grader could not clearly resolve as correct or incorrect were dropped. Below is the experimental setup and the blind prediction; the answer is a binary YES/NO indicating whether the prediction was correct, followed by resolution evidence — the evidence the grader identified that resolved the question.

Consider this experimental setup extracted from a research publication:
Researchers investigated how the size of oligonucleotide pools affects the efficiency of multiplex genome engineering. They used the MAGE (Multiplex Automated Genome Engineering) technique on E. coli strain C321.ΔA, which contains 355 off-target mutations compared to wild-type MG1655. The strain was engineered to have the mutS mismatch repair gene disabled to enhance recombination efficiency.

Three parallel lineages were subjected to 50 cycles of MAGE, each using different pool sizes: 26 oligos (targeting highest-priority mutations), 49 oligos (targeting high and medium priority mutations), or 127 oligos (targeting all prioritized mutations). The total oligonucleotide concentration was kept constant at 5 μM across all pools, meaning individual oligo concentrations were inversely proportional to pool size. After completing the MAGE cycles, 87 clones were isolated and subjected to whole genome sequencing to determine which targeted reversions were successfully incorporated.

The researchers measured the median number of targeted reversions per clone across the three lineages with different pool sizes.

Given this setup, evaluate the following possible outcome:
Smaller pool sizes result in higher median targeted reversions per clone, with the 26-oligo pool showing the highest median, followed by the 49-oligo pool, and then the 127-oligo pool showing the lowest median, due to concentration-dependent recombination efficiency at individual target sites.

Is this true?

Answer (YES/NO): NO